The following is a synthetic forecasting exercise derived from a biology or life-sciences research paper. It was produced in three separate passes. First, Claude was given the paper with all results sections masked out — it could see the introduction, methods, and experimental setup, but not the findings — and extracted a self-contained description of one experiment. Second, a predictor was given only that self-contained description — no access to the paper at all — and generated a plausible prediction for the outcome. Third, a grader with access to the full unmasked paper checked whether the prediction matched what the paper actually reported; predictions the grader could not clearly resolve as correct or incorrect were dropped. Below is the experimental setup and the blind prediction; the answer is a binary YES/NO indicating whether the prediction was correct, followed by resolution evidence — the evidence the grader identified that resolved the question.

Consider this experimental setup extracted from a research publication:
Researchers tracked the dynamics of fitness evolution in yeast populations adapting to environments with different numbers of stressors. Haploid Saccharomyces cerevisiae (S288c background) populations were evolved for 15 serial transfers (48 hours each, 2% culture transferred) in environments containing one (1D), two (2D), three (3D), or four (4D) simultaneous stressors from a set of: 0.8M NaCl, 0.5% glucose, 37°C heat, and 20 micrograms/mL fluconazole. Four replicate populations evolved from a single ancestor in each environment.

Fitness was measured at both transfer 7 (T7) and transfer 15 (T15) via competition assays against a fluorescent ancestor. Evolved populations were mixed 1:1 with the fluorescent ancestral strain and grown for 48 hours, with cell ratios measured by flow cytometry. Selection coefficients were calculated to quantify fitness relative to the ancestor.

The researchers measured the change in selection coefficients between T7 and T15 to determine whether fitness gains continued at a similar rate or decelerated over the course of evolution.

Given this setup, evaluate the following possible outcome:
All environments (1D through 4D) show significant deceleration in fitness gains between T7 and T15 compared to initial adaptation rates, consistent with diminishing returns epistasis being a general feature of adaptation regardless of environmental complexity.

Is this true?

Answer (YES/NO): NO